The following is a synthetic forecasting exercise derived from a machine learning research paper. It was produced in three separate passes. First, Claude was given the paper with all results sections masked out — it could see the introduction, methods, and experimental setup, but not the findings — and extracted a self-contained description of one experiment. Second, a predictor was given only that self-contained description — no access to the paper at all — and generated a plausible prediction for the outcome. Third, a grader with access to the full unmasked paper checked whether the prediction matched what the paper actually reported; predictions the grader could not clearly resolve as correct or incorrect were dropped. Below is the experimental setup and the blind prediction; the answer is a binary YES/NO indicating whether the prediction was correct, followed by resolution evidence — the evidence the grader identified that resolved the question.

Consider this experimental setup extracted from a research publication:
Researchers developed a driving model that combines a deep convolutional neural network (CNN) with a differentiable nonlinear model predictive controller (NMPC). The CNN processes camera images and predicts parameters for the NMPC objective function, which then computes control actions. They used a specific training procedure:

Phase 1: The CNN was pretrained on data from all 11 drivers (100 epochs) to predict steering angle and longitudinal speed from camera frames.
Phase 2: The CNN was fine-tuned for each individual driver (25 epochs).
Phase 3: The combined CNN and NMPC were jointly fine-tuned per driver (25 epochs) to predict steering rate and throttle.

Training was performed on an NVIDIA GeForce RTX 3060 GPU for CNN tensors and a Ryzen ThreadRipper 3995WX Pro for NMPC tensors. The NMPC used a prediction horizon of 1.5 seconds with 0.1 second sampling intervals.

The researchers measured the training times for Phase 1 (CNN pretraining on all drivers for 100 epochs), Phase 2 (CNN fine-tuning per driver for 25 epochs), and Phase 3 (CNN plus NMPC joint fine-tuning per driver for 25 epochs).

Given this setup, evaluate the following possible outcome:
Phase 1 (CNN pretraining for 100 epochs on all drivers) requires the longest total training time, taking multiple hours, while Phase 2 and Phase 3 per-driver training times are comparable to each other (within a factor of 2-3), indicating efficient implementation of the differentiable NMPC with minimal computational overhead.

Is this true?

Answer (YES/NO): NO